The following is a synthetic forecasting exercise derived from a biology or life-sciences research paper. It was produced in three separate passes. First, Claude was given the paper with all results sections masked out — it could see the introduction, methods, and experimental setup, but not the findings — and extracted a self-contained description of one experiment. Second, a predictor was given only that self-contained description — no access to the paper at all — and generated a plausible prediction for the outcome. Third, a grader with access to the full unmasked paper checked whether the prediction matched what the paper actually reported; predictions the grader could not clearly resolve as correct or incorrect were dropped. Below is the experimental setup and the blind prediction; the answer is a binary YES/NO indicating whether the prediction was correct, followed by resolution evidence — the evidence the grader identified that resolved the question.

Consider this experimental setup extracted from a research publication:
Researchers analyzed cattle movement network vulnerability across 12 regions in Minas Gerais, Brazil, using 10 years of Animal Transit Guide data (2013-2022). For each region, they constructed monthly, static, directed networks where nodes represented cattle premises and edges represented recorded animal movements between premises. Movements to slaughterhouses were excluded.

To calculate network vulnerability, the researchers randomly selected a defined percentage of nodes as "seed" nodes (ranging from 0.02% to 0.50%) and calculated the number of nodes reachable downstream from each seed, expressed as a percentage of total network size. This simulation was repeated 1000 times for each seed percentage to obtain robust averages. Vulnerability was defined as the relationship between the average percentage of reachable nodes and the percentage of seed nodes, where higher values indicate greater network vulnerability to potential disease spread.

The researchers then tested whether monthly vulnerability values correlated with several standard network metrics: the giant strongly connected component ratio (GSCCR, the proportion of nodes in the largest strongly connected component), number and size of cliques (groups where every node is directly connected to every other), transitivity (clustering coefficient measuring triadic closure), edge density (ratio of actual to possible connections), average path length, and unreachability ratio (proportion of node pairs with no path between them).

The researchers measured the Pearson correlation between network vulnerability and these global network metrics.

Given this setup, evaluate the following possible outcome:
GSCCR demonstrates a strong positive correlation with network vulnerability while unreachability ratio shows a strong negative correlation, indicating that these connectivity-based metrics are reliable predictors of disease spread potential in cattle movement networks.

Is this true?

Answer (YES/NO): YES